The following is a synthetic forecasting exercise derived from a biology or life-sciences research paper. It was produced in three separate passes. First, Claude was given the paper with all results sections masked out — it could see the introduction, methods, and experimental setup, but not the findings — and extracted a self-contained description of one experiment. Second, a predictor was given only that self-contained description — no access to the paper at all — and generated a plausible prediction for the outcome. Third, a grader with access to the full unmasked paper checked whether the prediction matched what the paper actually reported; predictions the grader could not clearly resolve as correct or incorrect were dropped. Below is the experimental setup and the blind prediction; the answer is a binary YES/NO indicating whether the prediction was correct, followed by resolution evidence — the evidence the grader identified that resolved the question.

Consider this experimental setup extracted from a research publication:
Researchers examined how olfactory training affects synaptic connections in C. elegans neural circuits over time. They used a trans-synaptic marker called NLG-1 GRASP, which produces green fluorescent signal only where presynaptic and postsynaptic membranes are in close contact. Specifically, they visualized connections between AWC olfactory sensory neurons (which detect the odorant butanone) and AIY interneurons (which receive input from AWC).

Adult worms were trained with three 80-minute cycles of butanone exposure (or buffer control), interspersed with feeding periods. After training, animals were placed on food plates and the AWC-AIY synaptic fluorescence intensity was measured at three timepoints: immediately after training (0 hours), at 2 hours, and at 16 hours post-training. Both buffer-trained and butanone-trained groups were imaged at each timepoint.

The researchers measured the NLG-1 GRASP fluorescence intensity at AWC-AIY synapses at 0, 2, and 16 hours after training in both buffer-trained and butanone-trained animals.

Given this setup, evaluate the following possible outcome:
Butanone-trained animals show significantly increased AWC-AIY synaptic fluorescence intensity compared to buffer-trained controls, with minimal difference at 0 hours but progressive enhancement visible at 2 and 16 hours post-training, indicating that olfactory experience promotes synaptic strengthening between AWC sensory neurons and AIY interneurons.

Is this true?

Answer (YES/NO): NO